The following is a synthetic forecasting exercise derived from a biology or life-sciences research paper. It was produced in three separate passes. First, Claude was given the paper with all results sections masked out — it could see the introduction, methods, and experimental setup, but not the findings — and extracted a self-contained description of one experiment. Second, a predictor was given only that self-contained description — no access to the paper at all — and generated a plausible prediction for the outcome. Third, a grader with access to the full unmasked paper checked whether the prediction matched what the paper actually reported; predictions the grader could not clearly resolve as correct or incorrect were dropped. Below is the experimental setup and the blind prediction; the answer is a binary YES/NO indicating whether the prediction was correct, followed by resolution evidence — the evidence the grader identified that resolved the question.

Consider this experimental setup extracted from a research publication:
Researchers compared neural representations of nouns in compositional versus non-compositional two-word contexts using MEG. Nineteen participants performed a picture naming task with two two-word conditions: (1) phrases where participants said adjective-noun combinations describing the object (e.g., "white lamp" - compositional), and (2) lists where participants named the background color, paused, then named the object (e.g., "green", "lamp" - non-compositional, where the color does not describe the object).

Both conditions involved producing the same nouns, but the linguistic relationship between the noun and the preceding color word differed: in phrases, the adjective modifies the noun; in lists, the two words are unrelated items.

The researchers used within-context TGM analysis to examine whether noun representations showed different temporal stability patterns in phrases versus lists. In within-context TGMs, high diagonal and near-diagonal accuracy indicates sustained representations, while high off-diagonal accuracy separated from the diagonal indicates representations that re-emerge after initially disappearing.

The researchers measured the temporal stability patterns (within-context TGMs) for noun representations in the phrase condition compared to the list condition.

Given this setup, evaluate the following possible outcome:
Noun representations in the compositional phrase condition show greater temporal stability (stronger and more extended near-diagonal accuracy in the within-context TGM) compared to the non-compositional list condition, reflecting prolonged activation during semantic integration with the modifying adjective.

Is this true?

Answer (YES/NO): YES